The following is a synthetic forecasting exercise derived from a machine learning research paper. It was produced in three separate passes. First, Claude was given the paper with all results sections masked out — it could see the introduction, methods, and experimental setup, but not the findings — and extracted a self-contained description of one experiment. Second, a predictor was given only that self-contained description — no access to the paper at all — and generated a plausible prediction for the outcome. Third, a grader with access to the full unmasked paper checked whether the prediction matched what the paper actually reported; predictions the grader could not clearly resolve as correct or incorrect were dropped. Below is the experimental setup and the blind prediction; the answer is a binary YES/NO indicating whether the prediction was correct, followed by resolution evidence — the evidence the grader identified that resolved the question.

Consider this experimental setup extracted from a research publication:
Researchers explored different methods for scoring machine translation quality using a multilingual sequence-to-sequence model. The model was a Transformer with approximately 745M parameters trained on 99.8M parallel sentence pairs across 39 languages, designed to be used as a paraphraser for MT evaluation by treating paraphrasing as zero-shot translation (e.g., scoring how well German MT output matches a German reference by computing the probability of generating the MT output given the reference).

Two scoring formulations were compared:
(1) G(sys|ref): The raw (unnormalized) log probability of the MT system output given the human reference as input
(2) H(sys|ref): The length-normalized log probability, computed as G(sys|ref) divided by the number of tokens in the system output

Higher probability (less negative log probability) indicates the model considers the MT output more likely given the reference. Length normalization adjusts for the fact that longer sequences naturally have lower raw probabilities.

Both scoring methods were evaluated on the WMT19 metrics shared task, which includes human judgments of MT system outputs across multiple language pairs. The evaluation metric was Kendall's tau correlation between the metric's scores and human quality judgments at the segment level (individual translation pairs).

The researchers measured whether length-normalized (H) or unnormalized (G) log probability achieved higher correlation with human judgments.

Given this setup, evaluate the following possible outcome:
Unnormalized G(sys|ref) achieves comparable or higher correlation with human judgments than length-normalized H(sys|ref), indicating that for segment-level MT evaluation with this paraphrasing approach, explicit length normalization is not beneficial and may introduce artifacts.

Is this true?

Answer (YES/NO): NO